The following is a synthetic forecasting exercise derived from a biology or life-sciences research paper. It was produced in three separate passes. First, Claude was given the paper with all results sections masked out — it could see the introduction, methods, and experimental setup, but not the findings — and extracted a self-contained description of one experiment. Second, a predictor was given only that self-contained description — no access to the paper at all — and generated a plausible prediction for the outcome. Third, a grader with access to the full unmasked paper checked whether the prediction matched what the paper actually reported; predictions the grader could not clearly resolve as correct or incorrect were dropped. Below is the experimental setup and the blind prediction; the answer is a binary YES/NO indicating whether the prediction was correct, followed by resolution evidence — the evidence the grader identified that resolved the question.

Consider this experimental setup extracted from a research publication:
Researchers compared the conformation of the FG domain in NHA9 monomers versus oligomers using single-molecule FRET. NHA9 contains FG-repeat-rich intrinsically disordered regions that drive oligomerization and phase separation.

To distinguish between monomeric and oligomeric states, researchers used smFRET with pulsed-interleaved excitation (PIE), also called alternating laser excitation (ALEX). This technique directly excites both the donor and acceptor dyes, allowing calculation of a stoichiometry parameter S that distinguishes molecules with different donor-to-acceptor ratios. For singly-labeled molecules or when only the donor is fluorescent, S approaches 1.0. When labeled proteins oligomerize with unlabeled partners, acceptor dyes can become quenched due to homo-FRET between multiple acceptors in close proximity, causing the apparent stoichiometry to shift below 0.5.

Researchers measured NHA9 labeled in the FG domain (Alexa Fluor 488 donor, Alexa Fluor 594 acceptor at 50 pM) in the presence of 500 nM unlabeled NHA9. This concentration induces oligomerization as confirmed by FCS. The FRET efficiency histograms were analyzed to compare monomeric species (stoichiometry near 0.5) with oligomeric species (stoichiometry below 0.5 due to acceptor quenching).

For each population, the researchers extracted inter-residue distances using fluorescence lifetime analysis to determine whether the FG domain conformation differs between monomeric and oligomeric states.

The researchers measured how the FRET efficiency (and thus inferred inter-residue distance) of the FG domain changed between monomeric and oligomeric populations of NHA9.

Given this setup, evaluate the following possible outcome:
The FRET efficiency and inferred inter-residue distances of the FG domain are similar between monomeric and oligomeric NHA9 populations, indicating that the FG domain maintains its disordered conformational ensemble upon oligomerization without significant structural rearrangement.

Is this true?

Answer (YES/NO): NO